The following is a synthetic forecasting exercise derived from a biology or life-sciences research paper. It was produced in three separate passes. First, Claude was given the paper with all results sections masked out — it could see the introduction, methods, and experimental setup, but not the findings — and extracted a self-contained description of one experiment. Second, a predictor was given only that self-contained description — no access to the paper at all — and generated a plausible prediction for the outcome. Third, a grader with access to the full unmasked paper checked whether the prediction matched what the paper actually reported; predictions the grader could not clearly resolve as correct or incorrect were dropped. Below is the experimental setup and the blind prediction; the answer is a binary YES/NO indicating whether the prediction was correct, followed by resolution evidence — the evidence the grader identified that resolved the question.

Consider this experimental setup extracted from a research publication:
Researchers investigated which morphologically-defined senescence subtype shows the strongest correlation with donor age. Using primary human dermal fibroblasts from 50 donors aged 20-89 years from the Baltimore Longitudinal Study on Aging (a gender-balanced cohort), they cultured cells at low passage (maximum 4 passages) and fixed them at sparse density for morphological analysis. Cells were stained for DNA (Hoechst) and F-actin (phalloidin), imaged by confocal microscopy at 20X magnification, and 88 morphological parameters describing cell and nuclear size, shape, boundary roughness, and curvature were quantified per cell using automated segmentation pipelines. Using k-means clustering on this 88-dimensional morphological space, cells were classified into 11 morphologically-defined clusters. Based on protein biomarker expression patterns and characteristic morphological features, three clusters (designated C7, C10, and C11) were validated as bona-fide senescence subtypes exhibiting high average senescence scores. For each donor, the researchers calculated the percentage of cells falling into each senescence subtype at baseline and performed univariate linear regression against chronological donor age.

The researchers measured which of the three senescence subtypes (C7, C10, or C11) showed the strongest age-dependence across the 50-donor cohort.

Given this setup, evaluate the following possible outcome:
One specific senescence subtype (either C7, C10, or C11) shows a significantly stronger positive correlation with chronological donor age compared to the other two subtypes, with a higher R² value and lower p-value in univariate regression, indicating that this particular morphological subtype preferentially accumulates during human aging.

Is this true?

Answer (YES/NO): YES